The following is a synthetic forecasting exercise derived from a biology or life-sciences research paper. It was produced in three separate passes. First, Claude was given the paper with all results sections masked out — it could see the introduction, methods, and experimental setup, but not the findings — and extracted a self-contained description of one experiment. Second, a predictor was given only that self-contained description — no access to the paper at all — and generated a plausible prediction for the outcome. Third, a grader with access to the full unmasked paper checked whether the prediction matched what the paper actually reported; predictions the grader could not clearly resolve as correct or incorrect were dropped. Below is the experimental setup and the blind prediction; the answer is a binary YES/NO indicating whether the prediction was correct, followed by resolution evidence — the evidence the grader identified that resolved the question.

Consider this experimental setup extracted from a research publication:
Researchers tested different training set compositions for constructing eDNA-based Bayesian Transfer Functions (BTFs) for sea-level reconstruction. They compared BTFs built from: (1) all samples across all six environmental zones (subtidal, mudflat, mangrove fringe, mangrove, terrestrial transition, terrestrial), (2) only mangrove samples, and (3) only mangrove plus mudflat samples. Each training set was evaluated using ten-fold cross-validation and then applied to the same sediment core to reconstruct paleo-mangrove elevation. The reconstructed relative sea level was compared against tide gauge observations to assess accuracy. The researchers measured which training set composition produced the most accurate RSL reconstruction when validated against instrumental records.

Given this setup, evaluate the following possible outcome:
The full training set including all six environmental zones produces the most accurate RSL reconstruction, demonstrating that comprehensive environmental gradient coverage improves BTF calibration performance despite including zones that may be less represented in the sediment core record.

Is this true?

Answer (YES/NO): YES